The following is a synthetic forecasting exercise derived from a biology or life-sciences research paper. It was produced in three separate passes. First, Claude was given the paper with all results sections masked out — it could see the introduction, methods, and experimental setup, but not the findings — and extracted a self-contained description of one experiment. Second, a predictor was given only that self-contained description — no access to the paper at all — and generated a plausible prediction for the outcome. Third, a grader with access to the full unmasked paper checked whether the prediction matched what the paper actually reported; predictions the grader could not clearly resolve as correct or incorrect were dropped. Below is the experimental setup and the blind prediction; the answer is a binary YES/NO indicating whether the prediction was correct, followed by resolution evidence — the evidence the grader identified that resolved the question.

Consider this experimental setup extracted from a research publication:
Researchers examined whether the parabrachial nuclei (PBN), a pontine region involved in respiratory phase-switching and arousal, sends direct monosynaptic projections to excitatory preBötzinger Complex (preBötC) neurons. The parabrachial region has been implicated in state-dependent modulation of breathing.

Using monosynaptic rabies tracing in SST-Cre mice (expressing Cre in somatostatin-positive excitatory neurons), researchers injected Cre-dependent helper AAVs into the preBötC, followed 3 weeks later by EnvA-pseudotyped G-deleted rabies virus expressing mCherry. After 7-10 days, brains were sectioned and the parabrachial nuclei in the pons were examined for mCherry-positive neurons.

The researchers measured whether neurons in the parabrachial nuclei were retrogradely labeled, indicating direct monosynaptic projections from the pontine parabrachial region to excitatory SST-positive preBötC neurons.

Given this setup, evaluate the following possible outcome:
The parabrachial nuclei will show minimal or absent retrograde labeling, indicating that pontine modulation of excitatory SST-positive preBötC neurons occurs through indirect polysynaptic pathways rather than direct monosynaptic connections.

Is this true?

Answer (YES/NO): NO